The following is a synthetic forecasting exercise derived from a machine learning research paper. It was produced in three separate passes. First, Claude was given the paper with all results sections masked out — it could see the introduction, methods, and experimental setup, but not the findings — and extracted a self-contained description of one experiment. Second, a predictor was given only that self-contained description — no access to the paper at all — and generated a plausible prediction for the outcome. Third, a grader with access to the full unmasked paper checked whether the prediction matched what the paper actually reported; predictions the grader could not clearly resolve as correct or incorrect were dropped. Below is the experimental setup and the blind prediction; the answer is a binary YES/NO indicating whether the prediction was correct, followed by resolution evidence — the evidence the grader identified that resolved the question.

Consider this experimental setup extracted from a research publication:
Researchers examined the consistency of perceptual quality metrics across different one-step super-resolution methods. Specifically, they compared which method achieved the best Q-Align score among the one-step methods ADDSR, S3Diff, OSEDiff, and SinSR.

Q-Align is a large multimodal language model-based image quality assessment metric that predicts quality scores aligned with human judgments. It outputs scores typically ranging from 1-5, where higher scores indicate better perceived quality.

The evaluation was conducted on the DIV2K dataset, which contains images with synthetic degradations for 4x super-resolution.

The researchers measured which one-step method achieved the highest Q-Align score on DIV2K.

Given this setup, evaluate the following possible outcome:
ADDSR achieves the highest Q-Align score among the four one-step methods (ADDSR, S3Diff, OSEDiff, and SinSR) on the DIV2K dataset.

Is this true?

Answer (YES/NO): NO